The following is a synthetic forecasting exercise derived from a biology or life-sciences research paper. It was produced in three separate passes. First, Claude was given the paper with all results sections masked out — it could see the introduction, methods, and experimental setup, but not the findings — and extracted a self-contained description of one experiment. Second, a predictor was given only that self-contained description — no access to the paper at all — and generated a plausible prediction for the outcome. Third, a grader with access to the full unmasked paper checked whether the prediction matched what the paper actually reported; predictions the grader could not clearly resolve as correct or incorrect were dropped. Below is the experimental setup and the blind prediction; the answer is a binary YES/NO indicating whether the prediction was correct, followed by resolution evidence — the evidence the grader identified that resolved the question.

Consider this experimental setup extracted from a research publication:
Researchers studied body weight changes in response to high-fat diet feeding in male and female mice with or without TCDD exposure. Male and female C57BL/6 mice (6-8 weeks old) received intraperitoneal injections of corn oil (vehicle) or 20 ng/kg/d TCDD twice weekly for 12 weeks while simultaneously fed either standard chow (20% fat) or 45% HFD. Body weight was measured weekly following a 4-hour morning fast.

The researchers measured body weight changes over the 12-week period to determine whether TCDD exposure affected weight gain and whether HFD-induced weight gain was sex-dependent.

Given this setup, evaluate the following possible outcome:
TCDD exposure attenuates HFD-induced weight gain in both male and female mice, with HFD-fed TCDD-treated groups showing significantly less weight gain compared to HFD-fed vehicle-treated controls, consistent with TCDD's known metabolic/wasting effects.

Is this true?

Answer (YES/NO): NO